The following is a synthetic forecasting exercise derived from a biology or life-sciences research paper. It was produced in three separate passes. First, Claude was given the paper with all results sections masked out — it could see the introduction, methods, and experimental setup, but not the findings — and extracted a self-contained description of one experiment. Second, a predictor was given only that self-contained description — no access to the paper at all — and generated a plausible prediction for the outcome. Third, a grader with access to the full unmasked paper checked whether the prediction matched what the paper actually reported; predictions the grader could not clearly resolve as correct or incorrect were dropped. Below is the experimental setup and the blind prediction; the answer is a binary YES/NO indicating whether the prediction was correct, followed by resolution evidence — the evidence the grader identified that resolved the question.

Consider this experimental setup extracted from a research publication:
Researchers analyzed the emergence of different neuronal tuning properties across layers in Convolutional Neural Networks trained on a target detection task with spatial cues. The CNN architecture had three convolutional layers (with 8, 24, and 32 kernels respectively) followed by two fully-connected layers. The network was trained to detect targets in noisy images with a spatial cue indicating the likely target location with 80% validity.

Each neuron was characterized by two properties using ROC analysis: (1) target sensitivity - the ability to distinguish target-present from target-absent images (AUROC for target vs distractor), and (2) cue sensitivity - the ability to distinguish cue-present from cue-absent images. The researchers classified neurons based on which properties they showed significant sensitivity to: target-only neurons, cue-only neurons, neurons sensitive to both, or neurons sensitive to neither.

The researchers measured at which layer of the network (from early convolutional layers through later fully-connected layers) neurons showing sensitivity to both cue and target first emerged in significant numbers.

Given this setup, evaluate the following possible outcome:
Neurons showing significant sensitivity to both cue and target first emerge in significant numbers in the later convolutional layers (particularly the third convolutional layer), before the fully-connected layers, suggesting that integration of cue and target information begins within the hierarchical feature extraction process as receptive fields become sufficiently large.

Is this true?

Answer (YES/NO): NO